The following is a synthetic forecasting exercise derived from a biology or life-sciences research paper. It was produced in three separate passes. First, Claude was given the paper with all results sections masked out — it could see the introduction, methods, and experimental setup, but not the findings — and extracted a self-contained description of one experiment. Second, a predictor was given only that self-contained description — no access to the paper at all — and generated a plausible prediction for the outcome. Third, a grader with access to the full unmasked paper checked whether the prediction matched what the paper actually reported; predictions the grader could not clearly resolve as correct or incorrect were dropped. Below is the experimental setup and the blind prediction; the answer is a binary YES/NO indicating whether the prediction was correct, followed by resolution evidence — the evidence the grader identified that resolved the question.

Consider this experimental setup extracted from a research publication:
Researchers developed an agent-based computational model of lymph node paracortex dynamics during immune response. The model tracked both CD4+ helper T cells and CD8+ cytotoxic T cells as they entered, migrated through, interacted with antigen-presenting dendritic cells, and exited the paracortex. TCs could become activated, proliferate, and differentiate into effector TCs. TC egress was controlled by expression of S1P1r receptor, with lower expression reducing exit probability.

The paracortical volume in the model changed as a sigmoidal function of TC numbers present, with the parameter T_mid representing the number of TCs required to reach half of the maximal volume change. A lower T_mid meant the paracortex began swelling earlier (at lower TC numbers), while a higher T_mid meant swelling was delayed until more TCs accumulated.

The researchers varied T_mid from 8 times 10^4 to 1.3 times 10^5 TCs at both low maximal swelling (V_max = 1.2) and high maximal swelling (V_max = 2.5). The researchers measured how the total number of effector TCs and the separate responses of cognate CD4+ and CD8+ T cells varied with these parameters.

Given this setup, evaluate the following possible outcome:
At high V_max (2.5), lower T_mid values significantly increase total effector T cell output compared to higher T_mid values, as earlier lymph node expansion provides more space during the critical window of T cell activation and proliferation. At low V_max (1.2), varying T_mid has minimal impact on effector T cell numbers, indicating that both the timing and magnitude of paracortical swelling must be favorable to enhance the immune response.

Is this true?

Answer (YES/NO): NO